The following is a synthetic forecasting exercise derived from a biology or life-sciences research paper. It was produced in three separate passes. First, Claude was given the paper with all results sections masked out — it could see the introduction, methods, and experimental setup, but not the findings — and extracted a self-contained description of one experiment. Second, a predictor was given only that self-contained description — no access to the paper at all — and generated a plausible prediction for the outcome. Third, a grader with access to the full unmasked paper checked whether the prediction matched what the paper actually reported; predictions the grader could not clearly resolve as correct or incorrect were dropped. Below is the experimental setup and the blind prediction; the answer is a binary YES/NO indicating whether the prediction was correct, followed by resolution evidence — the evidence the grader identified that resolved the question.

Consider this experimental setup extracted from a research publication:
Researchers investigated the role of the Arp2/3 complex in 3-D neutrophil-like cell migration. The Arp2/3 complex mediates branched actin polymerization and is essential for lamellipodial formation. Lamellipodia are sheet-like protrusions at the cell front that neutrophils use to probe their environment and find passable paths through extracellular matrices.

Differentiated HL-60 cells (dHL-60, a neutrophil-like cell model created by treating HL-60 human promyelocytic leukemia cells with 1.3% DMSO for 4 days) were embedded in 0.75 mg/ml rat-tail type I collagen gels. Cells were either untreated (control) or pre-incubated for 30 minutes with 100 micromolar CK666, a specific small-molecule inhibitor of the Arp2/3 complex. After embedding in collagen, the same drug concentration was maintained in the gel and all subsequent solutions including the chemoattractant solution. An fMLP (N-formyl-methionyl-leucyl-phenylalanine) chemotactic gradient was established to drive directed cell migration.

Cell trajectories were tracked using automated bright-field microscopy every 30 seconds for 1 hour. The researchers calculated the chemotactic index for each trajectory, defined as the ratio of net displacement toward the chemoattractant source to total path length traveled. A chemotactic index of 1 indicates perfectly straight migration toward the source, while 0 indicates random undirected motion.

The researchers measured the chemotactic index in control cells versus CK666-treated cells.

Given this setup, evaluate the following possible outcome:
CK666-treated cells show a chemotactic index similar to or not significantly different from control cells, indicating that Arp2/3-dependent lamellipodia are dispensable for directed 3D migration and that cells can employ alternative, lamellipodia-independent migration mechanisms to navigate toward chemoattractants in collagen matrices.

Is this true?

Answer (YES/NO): NO